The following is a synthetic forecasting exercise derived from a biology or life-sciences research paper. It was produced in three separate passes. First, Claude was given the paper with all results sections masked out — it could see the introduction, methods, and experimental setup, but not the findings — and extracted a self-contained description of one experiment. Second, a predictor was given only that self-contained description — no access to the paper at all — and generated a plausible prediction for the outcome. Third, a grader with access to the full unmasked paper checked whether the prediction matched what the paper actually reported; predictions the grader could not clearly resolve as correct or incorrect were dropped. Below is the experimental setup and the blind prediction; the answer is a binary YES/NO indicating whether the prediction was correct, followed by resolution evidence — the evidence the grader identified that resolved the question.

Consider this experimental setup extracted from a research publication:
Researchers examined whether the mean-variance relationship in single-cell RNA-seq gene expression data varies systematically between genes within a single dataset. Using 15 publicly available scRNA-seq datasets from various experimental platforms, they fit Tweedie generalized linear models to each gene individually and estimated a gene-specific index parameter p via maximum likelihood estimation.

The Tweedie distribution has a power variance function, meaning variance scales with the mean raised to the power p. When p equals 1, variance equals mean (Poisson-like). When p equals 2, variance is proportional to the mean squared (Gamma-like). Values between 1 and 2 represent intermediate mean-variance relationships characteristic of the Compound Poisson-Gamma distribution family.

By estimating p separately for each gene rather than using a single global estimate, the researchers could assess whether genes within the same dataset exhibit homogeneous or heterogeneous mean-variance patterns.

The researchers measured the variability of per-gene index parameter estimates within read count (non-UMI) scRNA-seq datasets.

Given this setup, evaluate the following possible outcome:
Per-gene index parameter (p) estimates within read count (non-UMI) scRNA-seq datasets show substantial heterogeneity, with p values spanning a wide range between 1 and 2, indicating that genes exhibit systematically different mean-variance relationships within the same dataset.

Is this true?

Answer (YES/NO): YES